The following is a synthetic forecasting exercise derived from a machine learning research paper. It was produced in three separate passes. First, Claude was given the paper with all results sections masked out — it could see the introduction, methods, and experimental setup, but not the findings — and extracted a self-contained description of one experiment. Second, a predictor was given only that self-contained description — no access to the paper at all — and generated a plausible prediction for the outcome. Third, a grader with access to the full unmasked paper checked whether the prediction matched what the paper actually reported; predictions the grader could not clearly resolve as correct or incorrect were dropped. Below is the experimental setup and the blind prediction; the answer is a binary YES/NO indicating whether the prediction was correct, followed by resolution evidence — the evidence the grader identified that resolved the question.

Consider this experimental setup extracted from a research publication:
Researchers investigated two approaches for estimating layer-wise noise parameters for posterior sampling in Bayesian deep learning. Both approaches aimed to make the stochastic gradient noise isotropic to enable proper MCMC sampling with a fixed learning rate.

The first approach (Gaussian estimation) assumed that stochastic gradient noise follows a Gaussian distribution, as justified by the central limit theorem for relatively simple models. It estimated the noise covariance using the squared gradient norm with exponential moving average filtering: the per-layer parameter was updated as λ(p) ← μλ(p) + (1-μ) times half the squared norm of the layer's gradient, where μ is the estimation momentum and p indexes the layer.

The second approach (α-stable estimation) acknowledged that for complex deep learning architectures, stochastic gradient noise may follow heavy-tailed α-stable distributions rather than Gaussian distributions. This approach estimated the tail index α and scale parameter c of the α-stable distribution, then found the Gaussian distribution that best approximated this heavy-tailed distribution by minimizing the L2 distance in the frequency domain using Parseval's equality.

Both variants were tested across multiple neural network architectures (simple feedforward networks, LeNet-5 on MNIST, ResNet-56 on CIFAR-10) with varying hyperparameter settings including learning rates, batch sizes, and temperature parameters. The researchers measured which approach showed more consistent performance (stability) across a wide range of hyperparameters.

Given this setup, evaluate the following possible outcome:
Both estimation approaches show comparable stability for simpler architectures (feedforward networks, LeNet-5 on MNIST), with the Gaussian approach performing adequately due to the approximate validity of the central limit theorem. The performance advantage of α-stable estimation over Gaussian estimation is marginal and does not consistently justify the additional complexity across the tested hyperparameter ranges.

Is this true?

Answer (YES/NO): NO